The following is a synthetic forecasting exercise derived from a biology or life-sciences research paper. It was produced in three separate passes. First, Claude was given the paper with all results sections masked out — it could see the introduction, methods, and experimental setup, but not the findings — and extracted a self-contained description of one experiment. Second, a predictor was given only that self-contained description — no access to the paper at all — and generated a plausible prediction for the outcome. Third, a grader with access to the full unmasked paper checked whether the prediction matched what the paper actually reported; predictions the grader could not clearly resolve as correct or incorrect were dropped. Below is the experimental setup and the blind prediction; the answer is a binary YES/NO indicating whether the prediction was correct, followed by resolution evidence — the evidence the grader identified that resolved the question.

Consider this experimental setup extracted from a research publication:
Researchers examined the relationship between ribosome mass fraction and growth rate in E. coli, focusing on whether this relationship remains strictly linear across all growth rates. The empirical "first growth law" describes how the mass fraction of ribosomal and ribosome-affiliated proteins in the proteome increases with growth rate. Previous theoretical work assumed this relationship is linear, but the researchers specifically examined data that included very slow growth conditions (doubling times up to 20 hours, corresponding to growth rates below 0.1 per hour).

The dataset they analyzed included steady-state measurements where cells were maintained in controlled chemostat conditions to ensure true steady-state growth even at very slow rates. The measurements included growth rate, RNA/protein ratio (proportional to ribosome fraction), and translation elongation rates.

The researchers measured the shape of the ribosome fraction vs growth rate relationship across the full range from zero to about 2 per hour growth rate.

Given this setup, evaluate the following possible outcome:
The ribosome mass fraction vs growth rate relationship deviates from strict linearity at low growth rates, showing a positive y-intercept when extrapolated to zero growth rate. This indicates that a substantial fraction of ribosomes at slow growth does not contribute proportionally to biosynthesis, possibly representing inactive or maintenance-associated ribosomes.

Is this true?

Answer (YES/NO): YES